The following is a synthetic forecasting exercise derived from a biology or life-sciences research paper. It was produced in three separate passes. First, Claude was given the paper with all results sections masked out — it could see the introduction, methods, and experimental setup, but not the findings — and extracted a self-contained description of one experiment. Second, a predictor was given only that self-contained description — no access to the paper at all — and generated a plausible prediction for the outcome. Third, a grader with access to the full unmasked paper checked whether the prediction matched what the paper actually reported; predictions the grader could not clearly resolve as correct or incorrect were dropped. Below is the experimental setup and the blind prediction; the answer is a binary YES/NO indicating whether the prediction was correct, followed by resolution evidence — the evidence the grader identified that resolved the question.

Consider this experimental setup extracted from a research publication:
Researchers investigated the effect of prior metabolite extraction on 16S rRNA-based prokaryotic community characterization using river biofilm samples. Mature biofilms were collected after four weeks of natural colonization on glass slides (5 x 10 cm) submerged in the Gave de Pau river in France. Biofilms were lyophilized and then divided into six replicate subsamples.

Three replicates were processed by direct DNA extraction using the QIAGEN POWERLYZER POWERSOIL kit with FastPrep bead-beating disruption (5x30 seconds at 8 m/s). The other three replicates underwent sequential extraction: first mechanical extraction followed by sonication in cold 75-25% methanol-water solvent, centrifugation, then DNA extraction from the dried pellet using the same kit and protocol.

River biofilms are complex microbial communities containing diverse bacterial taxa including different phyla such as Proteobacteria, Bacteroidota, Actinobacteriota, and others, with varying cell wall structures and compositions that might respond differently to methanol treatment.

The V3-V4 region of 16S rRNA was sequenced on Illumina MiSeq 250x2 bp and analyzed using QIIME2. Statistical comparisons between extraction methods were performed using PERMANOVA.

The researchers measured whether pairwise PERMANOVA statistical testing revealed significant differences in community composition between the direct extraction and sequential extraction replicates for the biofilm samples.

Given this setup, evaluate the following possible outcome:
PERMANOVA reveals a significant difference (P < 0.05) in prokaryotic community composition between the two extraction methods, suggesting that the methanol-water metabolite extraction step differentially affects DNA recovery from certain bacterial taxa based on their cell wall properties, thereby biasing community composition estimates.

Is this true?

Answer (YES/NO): NO